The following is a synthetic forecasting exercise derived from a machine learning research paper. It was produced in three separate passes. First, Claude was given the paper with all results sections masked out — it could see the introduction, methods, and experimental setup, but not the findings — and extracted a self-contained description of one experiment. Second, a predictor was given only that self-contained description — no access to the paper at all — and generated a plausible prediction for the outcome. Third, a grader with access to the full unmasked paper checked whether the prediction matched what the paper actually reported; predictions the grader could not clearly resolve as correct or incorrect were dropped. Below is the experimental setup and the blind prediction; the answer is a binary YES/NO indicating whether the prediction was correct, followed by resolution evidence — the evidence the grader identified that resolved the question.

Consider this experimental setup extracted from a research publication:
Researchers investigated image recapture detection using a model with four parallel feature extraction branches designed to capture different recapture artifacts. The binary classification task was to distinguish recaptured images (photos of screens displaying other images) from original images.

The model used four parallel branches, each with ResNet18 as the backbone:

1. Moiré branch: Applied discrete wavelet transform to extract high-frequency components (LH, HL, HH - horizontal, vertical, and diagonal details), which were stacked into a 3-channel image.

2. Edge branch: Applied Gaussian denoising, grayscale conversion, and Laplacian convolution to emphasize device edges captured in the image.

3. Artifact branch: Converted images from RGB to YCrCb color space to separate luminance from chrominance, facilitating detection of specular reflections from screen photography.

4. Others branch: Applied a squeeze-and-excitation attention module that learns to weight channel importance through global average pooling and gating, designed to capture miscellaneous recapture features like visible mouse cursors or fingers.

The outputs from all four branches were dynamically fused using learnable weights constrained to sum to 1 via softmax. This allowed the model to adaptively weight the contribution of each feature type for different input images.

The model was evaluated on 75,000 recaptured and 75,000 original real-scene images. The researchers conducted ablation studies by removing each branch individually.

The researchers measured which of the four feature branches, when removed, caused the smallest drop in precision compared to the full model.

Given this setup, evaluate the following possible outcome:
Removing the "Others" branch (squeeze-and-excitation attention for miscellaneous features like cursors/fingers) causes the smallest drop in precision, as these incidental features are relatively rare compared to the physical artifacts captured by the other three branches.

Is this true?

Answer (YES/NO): NO